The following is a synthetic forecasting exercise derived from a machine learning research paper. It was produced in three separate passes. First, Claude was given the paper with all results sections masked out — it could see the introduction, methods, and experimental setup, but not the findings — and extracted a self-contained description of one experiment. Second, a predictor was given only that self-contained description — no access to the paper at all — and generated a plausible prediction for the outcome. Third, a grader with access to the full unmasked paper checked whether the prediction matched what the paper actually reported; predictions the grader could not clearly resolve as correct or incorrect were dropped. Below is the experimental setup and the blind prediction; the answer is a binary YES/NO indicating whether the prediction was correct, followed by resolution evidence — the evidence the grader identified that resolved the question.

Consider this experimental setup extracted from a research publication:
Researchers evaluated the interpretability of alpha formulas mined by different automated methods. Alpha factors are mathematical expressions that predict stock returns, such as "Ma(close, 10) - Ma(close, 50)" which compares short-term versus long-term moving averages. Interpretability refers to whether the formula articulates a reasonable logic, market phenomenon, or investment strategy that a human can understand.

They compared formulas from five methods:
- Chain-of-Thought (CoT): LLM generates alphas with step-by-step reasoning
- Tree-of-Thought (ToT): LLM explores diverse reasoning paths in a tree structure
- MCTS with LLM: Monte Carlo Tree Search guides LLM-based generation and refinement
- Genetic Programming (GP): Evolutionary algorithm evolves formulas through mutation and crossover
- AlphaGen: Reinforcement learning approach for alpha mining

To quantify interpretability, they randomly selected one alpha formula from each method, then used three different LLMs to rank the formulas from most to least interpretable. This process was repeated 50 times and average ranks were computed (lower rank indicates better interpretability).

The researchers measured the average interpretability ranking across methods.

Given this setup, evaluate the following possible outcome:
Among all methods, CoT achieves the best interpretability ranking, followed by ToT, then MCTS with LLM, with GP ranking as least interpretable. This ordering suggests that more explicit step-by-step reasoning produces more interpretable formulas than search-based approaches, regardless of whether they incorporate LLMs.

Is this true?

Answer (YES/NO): NO